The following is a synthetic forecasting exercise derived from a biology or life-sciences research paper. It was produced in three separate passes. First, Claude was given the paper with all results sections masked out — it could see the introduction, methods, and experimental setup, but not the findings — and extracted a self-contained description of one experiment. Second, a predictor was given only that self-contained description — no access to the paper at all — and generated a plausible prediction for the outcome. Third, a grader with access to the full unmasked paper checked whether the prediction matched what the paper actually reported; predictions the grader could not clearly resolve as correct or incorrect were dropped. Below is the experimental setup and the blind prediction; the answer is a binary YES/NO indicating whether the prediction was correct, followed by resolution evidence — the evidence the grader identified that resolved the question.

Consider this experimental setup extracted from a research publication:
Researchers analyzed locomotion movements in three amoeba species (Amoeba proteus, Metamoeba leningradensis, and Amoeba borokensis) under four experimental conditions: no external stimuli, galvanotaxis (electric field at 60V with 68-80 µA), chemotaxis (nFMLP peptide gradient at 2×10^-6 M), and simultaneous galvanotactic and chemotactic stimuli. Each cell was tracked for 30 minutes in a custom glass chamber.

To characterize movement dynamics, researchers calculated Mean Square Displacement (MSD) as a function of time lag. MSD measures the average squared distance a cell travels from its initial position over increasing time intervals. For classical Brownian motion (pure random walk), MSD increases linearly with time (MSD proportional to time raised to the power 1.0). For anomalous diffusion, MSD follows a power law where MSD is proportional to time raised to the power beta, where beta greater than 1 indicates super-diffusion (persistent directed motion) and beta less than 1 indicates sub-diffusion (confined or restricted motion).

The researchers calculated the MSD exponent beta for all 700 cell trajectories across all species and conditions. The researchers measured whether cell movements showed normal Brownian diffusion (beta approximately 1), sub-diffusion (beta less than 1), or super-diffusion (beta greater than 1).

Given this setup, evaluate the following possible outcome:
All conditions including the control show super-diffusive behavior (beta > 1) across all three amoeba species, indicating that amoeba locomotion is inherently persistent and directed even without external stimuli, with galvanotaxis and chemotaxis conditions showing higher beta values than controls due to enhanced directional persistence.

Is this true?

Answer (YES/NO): NO